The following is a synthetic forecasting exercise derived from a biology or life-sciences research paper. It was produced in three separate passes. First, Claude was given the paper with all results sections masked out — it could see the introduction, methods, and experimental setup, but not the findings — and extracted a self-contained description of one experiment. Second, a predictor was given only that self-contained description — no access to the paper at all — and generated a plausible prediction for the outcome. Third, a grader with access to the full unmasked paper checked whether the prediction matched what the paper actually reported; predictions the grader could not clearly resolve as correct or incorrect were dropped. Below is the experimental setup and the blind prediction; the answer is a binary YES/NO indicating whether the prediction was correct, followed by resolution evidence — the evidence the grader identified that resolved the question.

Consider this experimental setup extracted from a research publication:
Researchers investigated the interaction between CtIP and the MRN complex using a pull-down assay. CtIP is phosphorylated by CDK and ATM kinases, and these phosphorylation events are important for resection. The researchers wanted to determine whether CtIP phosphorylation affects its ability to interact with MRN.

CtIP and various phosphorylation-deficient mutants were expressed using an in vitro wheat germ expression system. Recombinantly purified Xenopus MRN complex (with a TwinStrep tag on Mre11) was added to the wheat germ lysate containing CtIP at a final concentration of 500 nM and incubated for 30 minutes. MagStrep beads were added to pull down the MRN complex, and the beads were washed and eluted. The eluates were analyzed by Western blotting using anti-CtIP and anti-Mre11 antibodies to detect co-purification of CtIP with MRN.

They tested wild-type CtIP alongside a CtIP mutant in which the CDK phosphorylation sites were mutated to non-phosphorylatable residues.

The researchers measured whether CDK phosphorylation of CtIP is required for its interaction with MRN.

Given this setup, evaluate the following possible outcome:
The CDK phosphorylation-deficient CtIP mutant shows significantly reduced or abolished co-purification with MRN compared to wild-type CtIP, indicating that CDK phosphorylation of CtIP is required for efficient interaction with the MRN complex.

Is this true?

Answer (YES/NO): YES